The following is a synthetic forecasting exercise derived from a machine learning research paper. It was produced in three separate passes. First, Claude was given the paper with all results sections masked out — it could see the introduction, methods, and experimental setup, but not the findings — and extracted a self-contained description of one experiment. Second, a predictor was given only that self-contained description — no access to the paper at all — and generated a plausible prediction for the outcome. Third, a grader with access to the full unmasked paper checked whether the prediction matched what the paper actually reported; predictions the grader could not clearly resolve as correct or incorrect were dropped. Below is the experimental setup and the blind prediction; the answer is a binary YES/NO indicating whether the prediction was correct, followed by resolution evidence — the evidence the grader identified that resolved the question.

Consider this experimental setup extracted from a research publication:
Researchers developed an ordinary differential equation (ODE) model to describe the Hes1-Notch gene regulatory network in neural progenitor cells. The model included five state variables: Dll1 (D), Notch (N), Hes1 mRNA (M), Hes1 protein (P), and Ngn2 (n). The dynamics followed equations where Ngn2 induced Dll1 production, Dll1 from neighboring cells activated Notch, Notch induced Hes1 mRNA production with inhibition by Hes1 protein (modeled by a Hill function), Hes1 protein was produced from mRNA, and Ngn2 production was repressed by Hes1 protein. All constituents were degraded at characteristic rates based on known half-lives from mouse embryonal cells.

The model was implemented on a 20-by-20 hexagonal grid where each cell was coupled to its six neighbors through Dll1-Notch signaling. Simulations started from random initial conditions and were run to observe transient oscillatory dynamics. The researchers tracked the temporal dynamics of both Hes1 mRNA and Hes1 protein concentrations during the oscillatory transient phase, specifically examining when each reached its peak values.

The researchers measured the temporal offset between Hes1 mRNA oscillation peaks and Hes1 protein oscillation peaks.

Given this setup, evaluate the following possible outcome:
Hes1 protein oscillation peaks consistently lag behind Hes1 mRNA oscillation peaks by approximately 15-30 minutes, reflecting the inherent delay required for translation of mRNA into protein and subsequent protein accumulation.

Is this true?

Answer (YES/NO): YES